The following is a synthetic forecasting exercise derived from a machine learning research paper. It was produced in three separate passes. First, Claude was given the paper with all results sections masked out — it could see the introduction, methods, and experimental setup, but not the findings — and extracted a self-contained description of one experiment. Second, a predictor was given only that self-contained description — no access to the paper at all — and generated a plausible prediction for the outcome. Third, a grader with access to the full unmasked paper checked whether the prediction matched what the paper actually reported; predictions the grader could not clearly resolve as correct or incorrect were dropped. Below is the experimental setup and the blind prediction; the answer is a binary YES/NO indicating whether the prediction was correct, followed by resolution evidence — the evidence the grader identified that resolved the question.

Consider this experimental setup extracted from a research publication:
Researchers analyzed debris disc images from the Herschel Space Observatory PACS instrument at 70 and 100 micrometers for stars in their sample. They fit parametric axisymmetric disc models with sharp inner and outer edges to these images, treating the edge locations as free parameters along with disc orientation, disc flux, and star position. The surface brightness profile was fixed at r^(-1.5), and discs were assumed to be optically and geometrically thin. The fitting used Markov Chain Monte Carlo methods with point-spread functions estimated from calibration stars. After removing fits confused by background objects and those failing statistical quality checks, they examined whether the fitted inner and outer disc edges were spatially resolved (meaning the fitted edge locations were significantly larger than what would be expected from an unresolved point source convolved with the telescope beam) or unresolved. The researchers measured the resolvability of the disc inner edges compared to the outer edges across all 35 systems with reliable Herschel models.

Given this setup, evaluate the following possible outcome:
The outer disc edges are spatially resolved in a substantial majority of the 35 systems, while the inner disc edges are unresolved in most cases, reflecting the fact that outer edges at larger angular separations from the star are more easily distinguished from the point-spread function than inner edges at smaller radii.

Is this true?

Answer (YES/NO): YES